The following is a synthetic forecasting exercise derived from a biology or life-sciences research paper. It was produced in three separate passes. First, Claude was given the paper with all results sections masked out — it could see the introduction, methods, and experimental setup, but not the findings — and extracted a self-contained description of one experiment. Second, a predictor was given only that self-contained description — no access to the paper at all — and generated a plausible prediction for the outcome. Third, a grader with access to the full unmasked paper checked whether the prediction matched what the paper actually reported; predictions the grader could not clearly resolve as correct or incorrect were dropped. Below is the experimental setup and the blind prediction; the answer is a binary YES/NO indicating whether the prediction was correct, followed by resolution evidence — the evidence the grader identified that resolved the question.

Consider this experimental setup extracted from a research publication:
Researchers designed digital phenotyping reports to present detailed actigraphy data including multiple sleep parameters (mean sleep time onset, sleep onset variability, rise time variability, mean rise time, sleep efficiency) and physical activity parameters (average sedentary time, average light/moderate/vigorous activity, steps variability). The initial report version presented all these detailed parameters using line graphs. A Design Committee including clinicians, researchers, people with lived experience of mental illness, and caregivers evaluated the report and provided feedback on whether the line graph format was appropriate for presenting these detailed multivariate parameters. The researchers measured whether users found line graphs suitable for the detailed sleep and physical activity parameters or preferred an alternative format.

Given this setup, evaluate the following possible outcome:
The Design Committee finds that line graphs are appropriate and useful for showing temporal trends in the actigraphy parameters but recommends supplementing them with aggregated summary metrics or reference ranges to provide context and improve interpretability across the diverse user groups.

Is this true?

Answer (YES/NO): NO